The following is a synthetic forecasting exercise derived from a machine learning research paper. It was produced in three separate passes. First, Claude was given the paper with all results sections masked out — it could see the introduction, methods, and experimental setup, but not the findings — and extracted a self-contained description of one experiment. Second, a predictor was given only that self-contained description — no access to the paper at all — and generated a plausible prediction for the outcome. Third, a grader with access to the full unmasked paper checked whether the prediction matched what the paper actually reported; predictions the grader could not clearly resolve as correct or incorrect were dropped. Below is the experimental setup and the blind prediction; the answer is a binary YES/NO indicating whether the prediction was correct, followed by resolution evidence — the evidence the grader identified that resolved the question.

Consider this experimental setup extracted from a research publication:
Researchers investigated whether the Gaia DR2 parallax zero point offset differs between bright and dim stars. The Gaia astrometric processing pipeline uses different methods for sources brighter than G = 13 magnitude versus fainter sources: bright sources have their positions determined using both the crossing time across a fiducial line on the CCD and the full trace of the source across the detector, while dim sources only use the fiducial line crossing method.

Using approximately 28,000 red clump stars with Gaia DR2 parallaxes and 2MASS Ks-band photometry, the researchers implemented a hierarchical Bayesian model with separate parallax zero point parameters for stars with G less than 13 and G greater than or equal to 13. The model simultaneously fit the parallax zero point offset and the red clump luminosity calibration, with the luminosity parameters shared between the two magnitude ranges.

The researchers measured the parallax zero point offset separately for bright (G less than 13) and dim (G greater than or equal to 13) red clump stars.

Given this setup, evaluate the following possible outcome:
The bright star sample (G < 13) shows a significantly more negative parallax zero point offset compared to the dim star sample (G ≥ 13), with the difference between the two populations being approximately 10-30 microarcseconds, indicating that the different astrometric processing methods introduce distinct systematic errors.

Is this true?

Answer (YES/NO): NO